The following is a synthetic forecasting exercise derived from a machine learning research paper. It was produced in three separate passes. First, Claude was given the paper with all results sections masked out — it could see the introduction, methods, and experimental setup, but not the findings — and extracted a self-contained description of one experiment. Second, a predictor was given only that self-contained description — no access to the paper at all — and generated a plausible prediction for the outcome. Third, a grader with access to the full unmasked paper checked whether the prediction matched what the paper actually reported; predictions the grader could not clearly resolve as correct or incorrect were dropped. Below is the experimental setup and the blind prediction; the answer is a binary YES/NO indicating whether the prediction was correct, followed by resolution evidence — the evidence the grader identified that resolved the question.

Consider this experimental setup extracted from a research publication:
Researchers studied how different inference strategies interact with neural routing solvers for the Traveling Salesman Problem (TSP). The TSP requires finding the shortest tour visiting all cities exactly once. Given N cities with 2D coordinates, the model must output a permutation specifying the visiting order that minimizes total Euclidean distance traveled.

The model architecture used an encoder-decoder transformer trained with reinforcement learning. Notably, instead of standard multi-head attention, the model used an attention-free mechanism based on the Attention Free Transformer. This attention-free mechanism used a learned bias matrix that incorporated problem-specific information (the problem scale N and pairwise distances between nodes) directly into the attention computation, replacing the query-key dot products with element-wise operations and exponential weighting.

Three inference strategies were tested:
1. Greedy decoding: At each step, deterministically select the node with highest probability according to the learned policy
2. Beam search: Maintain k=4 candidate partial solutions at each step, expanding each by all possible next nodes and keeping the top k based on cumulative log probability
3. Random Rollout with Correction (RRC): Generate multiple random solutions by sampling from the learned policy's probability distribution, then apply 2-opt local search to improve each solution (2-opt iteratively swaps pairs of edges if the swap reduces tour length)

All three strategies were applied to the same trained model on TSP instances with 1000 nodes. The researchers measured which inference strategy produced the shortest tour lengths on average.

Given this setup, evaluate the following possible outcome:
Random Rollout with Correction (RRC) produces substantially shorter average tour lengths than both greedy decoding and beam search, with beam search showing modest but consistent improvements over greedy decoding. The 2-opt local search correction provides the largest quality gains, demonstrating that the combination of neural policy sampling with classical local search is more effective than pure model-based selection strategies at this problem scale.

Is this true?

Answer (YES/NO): NO